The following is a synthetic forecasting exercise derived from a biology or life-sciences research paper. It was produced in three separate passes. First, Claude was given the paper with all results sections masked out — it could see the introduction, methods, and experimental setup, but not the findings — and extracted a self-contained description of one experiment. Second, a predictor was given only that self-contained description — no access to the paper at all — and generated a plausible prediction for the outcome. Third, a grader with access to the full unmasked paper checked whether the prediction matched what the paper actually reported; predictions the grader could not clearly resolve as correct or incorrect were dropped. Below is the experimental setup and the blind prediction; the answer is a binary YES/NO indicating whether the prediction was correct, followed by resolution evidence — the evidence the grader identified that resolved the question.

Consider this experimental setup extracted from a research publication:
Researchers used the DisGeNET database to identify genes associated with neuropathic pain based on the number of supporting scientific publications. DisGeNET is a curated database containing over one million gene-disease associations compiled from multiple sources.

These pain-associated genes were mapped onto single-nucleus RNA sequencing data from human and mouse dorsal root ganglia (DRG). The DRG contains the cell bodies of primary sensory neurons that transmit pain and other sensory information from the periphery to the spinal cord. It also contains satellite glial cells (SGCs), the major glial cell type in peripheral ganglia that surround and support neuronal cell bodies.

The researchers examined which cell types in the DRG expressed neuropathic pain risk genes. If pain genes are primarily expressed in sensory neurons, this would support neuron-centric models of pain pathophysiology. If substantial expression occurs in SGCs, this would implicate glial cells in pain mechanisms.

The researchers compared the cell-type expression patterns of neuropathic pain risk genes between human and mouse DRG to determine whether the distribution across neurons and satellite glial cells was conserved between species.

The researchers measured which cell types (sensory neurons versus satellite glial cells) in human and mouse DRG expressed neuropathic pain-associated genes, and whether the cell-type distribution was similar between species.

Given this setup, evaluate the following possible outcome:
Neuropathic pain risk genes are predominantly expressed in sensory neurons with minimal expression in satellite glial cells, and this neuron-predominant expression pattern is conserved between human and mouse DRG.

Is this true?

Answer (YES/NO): NO